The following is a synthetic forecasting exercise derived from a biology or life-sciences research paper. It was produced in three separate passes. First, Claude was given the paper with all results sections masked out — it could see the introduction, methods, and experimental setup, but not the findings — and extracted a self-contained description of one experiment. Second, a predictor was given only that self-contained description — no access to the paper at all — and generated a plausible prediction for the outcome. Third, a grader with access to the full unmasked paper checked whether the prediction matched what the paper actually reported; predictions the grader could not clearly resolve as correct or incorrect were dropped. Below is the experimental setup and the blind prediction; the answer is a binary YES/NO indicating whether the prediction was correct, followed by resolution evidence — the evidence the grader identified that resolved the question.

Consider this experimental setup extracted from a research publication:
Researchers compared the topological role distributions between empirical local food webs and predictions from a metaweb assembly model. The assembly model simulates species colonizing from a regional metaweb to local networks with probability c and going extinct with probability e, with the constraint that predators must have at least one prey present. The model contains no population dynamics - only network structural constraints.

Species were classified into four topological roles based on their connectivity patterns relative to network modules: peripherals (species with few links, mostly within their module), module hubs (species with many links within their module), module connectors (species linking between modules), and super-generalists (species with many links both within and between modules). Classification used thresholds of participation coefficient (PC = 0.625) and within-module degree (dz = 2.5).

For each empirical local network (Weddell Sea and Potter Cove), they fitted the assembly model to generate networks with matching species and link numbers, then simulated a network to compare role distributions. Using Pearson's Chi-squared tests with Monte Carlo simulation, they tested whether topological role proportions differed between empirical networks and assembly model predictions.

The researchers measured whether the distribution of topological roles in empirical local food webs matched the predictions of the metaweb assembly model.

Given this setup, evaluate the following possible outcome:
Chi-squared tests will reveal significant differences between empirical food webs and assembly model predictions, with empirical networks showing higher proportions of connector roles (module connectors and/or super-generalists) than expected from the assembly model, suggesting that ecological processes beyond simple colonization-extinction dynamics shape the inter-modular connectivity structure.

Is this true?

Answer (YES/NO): NO